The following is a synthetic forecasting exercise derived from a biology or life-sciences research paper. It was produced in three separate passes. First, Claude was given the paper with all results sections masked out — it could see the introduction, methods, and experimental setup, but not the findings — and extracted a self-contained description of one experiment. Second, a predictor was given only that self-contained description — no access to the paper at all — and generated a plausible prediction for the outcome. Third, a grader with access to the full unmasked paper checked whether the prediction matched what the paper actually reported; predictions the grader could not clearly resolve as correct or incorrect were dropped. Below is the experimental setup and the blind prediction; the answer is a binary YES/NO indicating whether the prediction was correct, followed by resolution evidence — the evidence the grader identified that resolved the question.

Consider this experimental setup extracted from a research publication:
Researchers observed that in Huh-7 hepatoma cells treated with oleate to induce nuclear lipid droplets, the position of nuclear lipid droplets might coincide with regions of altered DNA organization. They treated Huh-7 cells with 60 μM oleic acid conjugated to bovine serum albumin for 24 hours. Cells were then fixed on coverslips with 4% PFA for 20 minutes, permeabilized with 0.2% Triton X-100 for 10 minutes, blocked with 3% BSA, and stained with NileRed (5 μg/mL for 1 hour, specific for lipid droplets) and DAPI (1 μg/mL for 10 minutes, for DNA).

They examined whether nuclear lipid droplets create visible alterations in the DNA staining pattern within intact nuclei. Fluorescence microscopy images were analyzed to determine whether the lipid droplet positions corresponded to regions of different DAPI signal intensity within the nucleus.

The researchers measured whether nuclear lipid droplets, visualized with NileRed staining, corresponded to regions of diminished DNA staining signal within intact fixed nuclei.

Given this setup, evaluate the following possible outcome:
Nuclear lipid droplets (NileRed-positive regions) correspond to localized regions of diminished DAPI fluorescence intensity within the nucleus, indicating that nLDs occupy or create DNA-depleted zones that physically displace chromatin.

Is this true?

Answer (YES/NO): YES